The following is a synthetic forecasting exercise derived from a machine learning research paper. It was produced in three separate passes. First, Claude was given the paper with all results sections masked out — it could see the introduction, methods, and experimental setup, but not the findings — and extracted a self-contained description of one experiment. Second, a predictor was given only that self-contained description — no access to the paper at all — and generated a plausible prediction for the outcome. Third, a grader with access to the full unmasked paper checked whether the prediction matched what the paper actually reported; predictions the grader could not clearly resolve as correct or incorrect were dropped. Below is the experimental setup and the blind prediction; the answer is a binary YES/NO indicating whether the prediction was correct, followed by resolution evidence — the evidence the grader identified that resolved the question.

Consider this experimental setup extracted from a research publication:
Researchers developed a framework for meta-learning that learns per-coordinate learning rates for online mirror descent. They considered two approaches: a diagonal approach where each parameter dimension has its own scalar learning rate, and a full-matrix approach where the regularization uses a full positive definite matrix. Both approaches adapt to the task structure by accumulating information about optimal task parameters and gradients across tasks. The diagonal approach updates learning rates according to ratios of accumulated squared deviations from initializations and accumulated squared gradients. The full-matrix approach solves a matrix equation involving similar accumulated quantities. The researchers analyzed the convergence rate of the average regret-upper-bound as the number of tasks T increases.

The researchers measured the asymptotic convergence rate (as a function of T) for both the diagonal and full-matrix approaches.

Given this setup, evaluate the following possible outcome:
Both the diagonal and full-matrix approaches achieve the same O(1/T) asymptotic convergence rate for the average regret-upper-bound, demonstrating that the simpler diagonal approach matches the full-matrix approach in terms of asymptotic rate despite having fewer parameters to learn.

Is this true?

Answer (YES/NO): NO